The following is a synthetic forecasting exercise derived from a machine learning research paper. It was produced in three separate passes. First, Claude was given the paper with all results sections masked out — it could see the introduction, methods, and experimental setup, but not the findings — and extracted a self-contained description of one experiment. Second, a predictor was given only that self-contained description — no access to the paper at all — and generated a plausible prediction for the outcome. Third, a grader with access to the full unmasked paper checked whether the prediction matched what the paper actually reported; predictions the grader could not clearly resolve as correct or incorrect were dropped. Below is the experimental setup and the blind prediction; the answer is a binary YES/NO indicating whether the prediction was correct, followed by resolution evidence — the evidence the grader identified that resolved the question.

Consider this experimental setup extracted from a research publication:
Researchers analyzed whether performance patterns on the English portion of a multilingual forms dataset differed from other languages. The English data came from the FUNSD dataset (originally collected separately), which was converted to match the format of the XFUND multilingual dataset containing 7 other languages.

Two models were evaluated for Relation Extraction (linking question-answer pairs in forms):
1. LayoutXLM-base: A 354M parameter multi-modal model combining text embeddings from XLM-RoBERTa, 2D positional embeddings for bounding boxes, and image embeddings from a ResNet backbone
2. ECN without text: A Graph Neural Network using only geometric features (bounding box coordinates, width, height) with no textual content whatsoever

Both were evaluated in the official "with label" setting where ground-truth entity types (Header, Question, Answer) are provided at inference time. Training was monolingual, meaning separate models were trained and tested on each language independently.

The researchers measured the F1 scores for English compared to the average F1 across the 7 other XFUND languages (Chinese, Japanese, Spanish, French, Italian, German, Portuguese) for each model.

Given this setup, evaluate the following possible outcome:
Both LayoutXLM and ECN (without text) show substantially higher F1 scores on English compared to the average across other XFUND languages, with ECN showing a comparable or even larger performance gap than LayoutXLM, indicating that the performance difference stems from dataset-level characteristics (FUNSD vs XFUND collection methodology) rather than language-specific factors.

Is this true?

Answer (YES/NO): NO